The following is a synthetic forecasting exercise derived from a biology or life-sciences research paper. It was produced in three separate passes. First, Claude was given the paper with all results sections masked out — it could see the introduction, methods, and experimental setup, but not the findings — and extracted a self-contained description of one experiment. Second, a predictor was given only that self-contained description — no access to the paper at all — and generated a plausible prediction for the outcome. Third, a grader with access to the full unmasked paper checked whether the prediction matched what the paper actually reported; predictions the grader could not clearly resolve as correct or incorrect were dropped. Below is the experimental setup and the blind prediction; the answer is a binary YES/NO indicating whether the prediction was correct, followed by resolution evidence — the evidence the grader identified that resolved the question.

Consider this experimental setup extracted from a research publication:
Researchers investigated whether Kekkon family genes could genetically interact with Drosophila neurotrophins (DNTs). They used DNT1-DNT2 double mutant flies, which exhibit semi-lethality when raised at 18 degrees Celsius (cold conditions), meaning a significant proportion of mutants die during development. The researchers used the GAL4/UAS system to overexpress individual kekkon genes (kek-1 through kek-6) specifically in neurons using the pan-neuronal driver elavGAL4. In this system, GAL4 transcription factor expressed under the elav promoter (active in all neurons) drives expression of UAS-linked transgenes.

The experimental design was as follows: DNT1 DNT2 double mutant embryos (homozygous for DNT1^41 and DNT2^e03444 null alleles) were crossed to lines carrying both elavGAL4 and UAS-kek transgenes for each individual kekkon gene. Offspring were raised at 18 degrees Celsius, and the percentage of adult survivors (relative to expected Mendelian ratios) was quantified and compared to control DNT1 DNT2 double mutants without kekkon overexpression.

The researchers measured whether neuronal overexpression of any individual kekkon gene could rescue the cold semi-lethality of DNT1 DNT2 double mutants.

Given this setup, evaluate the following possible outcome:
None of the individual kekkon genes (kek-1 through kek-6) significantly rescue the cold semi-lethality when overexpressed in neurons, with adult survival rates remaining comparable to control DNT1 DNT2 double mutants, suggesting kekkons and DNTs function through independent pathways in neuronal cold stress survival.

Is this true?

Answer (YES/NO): NO